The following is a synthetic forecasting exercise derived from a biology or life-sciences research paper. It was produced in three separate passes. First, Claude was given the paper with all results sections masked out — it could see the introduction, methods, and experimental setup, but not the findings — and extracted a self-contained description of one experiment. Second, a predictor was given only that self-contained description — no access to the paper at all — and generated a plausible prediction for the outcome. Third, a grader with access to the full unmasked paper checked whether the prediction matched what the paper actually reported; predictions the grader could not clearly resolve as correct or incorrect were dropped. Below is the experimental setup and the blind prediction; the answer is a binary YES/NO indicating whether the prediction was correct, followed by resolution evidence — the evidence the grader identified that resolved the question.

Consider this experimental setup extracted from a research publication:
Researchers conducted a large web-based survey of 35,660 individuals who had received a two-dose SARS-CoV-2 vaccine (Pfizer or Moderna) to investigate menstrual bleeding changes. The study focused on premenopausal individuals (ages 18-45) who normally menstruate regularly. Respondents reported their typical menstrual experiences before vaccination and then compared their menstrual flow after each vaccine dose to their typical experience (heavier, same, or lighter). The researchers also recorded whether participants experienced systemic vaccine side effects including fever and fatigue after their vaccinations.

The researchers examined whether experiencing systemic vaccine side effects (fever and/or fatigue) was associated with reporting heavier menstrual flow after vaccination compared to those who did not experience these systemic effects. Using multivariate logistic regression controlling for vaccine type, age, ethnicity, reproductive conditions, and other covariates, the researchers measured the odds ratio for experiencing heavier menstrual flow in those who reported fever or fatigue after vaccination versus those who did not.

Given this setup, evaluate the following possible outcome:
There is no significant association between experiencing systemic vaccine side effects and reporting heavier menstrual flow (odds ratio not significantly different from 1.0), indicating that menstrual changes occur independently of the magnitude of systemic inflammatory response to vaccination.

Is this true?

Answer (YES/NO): NO